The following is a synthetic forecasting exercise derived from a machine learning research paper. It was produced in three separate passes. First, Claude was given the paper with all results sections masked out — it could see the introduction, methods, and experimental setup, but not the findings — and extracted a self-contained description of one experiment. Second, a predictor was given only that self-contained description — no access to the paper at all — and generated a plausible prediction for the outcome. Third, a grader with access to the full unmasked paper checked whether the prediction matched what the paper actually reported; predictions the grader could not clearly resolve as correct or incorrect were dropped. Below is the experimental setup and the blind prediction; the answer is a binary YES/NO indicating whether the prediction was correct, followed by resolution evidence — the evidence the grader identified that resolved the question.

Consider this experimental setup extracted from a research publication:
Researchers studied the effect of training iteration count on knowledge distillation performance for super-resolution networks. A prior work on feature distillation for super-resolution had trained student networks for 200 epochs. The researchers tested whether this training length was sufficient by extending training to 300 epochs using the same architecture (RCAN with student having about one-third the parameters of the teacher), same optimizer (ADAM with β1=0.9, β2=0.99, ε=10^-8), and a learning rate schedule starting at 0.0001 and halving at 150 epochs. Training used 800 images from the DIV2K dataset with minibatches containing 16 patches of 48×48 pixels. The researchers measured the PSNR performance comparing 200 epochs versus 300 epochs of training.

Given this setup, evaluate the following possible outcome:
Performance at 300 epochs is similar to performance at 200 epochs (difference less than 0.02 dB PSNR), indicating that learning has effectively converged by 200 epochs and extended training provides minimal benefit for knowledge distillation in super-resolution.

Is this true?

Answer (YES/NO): NO